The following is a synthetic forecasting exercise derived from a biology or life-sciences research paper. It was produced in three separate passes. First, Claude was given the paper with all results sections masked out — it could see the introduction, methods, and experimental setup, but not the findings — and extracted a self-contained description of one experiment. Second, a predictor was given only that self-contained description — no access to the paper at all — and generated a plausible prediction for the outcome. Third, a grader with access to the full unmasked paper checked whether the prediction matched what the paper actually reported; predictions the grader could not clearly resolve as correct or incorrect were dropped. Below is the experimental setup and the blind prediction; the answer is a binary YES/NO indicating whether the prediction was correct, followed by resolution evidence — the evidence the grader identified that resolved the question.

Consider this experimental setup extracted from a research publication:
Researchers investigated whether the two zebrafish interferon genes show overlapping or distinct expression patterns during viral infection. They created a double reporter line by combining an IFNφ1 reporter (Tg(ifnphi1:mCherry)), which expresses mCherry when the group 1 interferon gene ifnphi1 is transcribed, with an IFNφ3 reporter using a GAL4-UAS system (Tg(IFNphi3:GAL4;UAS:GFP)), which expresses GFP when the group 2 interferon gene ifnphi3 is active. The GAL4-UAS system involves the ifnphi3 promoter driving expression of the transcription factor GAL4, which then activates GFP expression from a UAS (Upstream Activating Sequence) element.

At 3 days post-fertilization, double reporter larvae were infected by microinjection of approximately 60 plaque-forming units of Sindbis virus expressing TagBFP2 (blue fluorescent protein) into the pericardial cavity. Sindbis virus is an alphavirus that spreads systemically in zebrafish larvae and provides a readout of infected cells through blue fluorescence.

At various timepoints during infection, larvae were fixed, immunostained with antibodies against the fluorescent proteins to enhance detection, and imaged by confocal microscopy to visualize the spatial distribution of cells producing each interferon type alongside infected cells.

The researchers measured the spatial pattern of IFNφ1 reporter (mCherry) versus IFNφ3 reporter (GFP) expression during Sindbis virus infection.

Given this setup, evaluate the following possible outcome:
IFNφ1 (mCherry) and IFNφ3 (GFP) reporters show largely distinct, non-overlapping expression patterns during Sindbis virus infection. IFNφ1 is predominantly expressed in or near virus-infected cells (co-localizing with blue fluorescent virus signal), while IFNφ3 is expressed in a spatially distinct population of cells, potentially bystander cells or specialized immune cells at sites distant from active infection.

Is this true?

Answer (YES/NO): NO